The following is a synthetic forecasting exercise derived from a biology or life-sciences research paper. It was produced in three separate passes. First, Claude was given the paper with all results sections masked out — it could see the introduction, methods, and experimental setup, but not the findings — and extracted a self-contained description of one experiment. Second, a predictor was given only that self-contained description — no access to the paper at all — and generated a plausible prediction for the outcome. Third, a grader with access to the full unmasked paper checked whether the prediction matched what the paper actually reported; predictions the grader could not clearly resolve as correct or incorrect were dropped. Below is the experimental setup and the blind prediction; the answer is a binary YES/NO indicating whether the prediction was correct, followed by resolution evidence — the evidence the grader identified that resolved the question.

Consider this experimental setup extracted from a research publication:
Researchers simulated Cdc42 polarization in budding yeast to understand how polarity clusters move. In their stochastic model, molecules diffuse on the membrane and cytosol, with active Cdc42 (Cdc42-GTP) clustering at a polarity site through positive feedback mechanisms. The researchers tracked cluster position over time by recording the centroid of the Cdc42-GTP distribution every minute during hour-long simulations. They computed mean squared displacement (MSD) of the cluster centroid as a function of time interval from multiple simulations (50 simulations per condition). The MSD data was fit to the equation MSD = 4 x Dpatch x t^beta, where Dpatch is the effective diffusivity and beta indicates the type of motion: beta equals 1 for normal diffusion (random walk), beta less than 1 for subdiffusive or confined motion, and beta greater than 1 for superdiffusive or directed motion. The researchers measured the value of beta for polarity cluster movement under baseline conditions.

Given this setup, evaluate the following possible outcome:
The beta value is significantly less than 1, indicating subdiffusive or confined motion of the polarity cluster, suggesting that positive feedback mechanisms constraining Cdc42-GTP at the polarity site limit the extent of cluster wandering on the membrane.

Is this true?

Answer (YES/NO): NO